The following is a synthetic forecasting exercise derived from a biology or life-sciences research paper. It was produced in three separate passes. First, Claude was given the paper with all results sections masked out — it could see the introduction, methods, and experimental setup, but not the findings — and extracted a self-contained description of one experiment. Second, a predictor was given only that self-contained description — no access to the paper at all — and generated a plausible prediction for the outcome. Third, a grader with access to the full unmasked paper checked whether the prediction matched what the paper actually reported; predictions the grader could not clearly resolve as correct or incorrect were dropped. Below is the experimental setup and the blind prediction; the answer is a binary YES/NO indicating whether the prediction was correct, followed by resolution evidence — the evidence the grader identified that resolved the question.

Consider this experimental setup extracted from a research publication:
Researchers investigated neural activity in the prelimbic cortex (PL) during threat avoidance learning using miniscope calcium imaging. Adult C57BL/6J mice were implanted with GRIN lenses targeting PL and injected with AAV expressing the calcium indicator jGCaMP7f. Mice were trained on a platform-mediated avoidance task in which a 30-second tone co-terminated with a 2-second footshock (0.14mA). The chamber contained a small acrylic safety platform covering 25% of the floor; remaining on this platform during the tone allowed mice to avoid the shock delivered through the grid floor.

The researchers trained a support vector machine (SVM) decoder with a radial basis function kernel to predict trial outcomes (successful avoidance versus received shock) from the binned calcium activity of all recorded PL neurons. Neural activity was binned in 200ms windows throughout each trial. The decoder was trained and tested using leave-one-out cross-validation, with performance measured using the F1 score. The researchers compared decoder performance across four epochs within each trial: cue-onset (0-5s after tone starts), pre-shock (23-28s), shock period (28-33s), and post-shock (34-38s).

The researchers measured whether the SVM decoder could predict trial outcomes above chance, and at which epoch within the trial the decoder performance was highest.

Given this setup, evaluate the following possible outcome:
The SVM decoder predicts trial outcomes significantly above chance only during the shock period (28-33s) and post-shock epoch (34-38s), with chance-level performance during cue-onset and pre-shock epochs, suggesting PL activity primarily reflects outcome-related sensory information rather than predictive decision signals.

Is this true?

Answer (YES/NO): NO